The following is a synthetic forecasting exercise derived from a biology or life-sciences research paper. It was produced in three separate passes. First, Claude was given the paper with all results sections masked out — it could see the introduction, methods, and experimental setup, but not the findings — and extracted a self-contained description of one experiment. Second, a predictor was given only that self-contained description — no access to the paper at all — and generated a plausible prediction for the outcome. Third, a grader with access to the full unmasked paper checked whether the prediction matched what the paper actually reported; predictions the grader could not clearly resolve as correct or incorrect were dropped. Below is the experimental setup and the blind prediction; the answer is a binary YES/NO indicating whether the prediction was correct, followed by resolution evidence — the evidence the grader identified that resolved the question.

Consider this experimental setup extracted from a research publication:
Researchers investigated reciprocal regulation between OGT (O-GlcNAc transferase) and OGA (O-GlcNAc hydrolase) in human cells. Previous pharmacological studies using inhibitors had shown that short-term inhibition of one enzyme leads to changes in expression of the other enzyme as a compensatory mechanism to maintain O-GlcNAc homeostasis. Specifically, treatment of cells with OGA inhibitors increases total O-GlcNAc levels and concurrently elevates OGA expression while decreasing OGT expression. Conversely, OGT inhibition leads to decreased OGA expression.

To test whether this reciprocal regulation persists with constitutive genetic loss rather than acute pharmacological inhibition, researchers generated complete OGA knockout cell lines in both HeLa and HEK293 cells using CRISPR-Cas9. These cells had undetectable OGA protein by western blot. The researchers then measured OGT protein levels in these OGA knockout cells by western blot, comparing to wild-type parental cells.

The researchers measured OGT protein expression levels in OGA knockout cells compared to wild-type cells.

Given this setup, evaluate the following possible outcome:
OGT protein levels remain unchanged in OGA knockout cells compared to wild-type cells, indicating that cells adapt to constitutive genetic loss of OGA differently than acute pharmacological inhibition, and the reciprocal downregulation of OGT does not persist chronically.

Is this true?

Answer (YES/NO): NO